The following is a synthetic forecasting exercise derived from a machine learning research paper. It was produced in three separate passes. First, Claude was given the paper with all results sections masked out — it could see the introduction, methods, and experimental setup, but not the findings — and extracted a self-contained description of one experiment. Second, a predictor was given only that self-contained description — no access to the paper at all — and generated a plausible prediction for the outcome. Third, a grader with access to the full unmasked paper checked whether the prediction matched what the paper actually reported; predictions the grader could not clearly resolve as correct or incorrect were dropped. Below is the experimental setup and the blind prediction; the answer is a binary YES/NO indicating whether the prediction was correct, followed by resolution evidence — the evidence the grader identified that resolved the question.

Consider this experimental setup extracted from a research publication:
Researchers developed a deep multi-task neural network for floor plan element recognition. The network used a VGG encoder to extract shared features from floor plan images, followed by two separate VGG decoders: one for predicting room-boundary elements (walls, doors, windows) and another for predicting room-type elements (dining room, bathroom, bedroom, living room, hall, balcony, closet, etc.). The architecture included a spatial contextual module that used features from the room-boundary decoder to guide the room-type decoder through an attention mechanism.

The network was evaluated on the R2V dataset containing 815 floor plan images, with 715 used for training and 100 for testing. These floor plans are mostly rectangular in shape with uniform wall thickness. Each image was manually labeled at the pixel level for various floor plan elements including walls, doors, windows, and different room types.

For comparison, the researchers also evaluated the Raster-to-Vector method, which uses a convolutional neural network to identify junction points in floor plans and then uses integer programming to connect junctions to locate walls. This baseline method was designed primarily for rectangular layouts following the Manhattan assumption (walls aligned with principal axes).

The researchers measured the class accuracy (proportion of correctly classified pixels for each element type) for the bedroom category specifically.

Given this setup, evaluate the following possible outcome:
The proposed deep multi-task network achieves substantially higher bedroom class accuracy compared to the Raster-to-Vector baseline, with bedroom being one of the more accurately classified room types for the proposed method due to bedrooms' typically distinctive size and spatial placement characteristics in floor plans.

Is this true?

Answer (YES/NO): NO